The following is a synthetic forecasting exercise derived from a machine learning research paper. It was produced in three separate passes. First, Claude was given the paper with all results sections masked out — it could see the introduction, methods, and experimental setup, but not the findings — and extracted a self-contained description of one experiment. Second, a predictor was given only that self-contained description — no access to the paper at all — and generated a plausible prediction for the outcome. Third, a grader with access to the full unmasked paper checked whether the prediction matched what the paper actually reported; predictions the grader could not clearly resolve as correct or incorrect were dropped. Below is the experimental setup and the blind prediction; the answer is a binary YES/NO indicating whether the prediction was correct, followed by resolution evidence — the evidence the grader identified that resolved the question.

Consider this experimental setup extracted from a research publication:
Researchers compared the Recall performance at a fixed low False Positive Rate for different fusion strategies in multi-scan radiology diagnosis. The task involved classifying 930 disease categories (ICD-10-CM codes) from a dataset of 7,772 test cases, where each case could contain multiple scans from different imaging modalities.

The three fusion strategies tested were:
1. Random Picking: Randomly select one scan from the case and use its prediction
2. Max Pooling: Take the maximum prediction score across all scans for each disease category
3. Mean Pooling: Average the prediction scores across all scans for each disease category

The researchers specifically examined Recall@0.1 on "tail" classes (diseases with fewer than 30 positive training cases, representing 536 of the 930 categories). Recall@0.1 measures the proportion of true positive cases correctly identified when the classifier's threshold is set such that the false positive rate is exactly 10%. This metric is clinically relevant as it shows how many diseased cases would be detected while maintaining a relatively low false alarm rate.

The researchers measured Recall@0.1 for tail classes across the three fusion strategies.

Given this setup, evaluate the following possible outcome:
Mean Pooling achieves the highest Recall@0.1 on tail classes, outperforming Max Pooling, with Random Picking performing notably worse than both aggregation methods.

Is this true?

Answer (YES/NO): NO